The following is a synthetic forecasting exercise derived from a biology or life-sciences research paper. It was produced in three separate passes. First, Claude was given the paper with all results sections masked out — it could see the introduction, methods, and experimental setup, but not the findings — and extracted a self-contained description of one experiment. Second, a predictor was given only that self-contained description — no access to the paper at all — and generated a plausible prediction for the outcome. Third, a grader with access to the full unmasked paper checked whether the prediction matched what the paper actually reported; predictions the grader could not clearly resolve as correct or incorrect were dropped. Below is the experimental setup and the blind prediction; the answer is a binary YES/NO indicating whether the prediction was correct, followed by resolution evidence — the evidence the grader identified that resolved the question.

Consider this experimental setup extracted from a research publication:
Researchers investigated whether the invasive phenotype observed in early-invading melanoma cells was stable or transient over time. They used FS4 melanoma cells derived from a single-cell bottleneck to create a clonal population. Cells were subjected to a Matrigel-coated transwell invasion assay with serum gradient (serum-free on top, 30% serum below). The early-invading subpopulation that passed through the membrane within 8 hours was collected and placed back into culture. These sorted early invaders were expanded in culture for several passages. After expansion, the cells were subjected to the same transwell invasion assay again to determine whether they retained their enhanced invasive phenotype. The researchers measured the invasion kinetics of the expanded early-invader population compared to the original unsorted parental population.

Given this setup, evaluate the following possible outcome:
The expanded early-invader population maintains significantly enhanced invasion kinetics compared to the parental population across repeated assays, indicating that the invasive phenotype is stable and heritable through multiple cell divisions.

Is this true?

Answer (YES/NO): NO